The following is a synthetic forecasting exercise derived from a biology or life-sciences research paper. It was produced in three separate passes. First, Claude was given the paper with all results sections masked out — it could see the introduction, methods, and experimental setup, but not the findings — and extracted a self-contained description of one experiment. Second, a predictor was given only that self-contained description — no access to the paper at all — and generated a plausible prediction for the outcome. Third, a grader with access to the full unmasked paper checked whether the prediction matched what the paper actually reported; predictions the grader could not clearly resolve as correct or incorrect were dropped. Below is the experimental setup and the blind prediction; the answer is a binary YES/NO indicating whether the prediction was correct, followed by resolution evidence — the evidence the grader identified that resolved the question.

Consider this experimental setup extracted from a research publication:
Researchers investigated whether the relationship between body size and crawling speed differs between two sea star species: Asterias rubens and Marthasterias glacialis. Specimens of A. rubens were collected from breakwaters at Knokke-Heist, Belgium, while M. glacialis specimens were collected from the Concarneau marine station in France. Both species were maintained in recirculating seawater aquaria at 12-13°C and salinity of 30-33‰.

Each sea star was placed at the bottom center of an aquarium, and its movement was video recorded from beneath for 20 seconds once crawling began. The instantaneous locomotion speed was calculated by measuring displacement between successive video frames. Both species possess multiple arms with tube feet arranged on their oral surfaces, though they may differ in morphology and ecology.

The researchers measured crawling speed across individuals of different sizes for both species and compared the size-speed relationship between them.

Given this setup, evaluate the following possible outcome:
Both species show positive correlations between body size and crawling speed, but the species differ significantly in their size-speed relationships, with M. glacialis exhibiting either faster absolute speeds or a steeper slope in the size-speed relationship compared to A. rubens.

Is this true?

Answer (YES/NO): NO